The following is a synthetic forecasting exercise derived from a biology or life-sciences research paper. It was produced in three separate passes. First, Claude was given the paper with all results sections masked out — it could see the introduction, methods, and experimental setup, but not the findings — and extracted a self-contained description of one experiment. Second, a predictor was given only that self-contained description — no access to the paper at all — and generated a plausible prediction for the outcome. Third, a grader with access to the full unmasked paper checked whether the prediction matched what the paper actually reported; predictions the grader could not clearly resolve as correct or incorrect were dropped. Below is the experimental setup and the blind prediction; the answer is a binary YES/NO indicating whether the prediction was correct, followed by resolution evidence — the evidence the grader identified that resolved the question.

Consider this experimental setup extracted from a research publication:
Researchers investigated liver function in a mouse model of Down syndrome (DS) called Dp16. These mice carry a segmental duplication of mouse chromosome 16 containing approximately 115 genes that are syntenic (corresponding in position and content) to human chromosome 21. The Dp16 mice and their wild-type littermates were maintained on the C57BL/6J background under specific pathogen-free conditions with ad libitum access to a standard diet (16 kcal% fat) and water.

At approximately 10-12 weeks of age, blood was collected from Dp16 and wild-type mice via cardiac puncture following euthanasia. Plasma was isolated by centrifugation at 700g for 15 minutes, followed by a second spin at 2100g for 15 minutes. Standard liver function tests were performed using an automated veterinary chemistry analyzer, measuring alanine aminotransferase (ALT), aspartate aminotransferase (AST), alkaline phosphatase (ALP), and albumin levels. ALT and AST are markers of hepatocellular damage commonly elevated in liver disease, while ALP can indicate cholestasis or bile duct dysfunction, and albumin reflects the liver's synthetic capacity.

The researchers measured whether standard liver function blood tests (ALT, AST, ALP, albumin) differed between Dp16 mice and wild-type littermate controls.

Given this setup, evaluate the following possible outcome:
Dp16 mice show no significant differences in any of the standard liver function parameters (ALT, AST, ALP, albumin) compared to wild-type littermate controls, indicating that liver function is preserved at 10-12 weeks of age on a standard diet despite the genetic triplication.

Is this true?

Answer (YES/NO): NO